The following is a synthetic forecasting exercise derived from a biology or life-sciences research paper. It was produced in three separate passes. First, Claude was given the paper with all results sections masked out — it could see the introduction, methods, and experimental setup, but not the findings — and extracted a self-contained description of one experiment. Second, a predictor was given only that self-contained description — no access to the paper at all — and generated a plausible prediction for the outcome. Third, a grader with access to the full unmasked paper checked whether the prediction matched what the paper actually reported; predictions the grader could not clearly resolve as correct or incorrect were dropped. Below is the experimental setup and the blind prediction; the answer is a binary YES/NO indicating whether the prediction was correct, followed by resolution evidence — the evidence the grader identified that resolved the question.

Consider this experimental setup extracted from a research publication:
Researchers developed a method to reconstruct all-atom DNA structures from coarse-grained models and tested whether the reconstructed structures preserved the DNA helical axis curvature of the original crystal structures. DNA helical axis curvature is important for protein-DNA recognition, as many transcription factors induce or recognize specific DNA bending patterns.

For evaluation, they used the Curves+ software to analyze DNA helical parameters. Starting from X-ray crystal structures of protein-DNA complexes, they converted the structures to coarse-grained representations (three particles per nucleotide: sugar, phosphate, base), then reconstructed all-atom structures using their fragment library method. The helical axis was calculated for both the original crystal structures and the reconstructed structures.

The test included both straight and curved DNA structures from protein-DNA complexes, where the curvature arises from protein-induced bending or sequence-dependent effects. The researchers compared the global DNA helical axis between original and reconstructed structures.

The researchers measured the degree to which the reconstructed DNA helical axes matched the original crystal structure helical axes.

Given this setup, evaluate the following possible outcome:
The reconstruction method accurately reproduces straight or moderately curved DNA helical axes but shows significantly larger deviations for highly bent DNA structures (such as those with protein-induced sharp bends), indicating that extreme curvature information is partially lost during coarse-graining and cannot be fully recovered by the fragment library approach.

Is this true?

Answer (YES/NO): NO